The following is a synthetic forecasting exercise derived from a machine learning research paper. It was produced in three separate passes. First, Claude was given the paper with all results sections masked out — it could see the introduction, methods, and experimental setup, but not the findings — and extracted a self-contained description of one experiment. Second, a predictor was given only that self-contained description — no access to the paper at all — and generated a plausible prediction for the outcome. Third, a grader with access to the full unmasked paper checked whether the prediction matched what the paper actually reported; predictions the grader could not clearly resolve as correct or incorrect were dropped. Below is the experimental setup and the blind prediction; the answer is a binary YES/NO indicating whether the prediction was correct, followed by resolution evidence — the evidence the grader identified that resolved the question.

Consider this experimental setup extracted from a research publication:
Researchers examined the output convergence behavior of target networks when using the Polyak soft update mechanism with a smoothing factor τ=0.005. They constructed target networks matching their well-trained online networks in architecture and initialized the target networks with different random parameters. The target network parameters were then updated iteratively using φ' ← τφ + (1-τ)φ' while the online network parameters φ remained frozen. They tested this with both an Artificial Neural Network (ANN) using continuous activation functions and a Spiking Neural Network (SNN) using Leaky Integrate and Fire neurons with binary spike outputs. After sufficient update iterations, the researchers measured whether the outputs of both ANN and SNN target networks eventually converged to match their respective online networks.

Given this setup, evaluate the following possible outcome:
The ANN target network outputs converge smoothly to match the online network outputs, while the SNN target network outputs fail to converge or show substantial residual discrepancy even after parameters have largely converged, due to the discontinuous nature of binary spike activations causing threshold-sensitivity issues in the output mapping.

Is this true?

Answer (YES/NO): NO